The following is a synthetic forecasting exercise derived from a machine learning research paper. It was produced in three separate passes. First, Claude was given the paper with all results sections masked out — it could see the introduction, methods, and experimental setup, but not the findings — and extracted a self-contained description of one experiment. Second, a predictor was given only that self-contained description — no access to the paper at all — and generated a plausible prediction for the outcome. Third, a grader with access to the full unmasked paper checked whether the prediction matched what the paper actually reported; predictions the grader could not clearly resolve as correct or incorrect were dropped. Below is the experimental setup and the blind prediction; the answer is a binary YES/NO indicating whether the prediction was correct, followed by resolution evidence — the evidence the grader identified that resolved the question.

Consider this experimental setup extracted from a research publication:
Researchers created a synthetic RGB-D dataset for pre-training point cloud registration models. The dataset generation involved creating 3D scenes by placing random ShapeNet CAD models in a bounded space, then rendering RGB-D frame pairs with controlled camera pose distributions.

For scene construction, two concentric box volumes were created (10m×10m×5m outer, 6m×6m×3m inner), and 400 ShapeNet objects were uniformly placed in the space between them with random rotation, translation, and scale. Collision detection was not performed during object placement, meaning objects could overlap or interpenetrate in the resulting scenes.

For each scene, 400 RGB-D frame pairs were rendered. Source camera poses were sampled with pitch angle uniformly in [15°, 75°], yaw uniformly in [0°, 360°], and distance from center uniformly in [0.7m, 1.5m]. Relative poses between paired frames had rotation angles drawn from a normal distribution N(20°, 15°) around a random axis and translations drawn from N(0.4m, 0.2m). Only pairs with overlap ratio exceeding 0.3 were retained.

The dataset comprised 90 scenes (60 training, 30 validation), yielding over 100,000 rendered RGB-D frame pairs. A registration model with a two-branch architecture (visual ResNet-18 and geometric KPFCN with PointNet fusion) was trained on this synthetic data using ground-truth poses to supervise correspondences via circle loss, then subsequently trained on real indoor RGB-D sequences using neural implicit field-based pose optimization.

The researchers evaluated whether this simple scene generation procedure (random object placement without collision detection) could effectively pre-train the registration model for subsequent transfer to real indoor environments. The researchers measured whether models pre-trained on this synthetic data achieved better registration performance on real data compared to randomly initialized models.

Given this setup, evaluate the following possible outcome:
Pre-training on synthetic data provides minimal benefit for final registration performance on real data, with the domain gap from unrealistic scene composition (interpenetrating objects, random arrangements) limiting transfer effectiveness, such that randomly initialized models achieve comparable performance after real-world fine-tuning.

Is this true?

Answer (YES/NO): NO